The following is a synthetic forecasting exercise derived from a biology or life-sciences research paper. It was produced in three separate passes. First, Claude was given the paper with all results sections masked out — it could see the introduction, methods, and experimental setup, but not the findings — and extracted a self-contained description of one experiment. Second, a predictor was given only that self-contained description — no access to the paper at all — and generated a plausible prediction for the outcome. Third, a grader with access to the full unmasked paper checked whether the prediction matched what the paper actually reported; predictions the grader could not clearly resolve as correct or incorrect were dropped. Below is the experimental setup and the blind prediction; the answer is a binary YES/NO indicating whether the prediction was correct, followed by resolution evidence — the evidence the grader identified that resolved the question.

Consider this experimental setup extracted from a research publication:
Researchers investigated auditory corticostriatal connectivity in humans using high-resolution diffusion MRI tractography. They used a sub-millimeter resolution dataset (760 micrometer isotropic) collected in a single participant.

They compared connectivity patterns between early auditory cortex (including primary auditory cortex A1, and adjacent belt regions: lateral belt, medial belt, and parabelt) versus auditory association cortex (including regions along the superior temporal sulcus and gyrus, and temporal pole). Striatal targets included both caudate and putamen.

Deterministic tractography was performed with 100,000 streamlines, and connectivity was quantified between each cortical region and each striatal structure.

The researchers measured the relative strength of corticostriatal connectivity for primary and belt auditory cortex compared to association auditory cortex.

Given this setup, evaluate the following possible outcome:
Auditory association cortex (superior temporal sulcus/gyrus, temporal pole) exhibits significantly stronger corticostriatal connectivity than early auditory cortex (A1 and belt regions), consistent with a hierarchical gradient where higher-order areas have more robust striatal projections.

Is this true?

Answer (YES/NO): YES